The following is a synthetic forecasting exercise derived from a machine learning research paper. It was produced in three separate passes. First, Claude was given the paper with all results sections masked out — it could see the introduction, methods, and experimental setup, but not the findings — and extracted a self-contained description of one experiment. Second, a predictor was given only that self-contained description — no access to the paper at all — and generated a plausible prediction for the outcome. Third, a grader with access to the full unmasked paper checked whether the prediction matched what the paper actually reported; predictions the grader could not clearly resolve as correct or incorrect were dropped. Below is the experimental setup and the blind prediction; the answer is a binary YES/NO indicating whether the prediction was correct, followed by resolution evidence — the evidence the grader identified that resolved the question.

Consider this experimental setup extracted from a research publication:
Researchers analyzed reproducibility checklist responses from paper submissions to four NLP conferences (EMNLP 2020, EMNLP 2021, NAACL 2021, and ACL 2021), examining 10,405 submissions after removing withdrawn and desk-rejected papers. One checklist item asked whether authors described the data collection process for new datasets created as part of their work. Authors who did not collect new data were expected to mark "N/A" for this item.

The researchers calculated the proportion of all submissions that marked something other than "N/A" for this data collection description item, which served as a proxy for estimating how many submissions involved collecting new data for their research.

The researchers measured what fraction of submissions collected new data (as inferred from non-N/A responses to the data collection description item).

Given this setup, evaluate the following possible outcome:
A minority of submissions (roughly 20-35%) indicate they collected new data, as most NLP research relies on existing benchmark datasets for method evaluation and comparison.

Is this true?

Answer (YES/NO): NO